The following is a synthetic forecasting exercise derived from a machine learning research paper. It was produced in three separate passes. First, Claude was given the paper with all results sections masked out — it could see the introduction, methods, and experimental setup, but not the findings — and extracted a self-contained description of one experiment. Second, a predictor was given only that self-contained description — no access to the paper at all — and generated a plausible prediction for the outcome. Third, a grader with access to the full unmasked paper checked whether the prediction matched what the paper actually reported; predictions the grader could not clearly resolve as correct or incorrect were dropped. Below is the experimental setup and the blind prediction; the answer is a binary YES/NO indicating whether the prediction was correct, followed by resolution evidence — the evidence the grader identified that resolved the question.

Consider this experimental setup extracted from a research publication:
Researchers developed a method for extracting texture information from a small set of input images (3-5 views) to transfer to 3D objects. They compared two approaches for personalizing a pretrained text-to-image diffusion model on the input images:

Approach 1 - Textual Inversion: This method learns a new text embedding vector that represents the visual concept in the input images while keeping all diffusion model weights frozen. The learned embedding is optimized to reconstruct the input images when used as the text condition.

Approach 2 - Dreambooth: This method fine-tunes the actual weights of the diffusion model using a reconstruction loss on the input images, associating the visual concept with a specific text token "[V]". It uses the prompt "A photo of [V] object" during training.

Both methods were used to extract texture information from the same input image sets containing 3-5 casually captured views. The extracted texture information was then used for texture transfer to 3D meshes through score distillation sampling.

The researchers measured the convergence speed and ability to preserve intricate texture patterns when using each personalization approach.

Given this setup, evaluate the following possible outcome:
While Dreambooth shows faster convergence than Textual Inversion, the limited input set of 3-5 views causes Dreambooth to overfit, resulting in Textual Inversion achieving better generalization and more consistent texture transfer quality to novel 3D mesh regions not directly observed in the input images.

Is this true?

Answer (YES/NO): NO